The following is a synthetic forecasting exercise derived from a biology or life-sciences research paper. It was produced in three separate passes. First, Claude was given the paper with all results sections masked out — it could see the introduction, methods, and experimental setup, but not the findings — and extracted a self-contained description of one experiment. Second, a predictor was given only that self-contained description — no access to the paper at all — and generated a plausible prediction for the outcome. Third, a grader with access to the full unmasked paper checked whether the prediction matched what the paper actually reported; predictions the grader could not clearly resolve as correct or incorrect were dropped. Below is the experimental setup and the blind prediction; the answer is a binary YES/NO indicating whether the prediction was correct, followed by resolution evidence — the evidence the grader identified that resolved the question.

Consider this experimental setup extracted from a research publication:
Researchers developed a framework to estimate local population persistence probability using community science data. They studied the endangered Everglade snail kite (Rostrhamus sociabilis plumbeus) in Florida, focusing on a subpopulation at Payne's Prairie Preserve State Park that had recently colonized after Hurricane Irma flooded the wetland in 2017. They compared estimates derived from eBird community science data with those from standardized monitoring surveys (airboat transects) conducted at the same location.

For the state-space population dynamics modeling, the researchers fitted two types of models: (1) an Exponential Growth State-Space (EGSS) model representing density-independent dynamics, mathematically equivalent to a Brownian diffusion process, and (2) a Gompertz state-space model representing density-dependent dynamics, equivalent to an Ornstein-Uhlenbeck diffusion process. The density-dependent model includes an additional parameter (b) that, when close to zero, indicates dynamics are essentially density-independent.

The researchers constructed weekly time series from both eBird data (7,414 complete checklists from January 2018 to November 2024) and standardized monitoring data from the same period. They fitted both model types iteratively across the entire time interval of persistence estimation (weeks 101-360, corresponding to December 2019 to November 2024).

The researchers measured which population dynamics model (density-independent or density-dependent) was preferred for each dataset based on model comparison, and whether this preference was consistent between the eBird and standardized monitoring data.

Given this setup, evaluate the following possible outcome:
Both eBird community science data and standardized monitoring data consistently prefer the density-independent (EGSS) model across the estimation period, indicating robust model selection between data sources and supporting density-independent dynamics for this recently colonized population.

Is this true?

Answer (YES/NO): YES